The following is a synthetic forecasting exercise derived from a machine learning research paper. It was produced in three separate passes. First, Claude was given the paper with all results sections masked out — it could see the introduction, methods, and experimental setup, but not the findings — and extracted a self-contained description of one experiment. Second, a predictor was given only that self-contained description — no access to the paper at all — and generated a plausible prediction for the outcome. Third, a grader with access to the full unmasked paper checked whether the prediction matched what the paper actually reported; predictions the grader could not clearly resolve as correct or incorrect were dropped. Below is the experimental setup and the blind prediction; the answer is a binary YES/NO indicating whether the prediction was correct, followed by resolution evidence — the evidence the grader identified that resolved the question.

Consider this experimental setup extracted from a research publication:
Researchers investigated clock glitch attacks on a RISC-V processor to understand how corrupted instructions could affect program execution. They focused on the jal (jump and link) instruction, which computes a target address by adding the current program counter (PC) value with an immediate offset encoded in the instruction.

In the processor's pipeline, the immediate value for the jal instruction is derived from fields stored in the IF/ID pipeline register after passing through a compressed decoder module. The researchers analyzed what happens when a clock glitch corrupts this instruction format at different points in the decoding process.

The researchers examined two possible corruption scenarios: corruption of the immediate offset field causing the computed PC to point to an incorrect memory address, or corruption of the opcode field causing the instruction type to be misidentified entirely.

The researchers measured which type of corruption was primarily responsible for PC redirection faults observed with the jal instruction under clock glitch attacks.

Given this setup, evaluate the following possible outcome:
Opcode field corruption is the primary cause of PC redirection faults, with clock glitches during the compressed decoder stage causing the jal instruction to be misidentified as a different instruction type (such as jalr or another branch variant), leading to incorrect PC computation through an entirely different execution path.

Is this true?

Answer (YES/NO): NO